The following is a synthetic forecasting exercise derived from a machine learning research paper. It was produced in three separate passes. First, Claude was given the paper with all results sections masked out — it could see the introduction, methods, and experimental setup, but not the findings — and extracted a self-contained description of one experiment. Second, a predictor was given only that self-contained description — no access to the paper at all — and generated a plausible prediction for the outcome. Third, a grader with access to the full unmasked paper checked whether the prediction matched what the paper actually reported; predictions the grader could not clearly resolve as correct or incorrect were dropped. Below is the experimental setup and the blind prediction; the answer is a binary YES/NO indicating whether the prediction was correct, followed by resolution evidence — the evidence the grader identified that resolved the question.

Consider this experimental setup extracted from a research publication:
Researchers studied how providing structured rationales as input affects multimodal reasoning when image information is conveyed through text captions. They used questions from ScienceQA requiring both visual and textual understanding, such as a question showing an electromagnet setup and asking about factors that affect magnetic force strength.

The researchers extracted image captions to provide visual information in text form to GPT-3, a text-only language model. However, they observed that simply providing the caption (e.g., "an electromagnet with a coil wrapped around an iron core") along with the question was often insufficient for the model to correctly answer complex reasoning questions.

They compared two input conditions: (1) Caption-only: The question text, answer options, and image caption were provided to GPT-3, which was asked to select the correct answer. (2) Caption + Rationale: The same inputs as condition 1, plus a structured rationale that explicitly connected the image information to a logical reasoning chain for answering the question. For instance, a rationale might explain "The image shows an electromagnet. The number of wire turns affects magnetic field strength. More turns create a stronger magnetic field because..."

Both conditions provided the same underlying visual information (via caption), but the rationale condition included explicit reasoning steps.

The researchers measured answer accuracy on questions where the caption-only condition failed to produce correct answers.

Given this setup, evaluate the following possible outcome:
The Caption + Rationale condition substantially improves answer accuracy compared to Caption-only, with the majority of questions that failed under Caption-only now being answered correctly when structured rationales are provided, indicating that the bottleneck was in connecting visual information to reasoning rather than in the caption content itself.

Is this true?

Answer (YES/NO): NO